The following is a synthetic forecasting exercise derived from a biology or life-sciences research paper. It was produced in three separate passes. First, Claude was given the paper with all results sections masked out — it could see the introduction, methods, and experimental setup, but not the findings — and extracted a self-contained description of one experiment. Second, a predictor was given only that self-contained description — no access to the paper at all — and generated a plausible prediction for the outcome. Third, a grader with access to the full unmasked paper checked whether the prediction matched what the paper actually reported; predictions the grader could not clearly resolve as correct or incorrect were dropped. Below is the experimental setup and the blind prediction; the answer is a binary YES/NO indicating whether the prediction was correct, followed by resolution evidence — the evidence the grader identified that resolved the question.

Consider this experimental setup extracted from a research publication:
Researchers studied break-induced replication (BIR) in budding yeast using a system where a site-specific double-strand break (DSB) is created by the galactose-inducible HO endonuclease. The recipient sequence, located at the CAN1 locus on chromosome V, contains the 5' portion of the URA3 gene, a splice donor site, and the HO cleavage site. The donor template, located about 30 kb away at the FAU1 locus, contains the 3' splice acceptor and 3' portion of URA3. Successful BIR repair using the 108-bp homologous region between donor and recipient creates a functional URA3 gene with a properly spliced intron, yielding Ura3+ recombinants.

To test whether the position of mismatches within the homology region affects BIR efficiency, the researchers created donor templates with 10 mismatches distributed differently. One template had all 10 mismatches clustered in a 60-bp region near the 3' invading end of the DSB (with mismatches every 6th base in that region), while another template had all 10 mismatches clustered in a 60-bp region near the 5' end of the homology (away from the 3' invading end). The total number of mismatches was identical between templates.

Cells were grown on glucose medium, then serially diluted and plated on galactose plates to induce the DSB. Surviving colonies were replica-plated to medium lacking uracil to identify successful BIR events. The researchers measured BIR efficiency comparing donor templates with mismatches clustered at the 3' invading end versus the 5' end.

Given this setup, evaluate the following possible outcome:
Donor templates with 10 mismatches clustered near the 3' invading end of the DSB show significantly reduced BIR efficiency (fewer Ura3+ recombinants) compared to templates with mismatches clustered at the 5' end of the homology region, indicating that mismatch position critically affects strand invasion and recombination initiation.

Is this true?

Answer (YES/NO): NO